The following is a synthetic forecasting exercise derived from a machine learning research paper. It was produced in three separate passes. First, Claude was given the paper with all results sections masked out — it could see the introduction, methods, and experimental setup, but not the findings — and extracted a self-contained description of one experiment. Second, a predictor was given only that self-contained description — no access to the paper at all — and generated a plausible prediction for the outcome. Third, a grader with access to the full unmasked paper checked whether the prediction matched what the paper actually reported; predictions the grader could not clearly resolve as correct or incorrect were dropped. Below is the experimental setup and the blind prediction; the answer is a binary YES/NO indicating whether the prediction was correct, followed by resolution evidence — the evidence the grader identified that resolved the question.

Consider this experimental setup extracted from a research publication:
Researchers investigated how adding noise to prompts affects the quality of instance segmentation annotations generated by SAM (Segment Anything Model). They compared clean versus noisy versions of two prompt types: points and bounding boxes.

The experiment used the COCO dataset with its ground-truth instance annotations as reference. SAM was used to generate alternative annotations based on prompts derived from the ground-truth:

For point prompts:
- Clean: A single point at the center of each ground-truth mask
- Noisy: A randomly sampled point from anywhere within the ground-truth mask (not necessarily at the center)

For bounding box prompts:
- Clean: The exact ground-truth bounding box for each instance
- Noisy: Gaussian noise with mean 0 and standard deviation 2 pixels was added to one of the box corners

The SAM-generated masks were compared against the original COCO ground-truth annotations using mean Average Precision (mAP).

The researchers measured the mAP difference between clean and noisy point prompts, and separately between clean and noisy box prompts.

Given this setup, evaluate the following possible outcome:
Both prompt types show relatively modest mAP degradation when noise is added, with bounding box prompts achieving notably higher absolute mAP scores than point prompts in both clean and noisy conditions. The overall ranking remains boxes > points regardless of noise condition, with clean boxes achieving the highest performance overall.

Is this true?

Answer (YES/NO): NO